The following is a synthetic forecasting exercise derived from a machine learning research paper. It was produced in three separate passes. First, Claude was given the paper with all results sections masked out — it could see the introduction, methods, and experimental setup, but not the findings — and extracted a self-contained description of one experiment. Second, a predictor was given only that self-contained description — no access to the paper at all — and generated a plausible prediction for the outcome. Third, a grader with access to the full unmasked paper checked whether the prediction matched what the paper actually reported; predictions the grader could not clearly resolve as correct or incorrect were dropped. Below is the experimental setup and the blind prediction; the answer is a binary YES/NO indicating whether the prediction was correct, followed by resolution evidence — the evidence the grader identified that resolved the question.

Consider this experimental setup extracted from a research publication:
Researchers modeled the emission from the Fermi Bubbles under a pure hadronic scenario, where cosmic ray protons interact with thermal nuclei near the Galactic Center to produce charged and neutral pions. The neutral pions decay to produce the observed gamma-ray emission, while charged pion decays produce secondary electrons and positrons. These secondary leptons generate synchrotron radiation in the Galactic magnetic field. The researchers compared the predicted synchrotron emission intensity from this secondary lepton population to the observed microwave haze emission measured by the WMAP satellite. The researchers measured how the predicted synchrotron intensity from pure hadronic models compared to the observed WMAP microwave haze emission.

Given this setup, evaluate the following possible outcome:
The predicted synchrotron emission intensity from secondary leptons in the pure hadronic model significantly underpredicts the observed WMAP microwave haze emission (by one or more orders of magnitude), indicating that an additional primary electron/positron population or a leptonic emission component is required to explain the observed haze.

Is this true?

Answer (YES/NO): NO